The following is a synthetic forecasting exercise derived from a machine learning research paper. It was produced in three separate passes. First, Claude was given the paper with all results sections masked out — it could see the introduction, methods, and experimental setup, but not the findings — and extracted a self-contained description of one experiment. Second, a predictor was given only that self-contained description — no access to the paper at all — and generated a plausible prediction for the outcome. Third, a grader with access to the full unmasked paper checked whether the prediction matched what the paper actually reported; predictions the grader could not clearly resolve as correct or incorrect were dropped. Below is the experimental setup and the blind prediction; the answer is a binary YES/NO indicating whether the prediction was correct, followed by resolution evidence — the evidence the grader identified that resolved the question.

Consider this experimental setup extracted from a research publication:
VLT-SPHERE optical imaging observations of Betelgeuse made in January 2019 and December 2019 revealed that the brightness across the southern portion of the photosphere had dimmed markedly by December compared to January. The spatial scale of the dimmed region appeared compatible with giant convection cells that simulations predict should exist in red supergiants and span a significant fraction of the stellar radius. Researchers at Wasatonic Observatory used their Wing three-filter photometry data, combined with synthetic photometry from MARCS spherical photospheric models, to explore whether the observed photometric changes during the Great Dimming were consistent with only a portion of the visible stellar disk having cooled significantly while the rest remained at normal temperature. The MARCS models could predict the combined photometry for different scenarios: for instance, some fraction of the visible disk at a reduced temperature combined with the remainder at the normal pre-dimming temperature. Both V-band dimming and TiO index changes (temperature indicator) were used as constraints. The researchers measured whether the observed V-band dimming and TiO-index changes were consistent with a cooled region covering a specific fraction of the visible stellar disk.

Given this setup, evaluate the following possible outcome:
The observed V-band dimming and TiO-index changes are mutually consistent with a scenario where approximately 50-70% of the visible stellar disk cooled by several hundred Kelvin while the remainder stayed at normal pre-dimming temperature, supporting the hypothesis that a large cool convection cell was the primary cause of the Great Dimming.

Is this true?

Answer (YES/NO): YES